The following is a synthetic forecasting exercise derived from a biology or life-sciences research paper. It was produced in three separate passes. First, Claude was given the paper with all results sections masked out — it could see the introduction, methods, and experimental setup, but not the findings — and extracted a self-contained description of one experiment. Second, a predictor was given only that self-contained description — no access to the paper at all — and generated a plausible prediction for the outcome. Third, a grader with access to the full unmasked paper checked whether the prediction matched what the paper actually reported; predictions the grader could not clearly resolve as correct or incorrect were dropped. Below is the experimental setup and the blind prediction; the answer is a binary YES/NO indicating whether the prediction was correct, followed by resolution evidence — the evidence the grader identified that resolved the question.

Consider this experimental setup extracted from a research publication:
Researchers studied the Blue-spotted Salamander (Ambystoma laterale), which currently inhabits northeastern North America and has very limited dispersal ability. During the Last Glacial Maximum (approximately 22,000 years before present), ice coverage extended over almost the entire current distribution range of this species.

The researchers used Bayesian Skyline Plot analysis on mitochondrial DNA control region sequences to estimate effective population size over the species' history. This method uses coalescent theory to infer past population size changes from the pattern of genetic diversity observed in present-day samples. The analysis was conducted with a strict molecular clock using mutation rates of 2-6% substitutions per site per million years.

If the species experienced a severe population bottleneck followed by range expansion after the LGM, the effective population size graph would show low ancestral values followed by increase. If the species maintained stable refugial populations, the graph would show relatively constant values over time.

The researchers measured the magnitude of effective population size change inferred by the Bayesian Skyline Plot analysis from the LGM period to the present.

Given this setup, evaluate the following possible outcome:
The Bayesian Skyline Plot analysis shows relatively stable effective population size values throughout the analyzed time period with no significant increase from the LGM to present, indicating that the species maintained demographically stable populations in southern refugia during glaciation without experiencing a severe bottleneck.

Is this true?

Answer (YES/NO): NO